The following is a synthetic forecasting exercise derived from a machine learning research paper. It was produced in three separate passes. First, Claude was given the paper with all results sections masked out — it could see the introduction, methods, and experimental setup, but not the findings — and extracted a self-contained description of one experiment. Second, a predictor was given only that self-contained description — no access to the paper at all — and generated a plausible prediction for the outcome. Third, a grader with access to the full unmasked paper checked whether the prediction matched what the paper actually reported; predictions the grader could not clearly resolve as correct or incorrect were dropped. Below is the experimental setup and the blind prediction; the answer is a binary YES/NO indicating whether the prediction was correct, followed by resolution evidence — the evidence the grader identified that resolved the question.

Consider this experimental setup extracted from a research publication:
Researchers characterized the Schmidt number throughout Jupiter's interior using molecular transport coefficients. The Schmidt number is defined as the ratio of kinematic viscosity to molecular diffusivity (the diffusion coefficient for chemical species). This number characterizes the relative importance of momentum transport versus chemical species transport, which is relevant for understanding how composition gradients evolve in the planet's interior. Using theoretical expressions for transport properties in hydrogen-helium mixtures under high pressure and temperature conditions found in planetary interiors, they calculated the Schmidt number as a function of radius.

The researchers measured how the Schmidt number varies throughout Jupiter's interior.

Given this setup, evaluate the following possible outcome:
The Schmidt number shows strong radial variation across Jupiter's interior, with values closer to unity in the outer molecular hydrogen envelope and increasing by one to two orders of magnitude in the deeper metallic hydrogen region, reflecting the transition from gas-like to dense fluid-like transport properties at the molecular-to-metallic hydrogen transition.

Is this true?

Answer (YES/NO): NO